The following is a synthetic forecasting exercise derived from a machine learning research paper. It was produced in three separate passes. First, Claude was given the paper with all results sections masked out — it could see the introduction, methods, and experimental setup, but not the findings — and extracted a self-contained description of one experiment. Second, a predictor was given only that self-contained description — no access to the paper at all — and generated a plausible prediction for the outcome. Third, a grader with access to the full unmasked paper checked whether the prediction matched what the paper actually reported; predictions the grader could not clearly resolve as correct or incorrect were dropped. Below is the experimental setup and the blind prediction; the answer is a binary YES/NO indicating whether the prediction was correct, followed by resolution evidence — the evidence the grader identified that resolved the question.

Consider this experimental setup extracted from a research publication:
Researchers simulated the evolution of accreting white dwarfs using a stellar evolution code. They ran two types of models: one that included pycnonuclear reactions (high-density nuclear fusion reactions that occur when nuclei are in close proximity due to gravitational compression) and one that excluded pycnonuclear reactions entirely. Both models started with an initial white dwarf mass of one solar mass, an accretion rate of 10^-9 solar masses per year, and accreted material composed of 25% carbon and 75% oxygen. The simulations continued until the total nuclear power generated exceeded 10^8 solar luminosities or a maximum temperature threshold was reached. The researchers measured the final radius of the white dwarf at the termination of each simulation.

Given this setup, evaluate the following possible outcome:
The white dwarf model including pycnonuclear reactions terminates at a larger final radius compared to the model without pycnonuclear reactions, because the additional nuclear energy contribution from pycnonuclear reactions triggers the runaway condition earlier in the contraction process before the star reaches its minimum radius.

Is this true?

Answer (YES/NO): NO